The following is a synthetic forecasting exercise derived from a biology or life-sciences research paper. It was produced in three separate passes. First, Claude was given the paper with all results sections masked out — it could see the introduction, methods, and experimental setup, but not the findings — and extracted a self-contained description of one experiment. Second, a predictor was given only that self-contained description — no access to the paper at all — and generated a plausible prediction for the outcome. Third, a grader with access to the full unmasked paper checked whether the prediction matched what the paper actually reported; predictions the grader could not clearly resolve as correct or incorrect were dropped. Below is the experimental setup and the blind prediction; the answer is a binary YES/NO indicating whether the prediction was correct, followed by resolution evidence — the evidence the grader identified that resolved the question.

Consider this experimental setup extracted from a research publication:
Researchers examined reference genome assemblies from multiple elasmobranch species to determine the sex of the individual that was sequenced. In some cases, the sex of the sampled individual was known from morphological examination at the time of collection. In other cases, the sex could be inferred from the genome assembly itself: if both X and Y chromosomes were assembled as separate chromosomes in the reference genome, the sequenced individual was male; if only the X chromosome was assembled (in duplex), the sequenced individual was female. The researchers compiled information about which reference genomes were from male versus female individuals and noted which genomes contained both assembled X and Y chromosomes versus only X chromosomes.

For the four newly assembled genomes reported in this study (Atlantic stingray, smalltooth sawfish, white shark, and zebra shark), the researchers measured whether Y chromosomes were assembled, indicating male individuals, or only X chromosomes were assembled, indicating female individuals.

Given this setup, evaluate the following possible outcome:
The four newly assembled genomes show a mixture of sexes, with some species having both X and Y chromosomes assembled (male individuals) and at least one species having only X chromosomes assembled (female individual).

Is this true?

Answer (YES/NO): YES